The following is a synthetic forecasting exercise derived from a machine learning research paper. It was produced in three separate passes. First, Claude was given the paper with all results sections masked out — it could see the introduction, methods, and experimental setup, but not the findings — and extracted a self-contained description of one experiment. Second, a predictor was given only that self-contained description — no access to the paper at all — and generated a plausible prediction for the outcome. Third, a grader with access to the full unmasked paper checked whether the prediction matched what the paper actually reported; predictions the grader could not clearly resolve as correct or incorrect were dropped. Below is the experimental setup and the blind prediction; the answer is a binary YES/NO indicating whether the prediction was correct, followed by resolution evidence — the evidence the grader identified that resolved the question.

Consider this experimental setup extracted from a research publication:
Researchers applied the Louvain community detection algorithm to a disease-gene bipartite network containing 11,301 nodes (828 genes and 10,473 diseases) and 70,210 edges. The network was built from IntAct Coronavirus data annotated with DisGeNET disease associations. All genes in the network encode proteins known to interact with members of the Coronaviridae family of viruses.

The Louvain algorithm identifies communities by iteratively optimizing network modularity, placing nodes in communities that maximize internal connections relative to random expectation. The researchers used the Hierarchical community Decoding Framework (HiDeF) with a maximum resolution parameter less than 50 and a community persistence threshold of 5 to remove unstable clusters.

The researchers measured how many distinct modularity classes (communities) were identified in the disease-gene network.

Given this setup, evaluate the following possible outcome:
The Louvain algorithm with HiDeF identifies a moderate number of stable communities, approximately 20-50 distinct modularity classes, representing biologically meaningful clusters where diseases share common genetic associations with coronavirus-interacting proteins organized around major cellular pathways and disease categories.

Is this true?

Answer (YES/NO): YES